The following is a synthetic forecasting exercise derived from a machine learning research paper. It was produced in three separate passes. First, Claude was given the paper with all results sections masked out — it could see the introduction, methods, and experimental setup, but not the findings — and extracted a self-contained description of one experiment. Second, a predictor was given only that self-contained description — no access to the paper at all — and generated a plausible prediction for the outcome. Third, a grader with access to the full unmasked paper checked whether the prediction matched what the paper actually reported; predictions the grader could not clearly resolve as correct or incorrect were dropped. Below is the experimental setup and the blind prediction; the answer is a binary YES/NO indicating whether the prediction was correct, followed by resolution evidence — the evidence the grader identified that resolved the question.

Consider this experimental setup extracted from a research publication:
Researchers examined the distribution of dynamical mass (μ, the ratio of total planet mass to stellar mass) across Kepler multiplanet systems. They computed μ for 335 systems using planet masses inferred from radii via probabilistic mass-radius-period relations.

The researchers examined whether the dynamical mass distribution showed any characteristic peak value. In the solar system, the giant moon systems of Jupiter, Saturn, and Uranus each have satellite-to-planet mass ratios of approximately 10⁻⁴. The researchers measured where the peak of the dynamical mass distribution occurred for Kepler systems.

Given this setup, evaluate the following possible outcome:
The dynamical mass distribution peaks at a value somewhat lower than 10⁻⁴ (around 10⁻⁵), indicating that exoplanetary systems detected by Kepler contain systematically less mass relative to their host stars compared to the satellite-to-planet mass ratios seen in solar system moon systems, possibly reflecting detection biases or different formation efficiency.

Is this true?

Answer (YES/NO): NO